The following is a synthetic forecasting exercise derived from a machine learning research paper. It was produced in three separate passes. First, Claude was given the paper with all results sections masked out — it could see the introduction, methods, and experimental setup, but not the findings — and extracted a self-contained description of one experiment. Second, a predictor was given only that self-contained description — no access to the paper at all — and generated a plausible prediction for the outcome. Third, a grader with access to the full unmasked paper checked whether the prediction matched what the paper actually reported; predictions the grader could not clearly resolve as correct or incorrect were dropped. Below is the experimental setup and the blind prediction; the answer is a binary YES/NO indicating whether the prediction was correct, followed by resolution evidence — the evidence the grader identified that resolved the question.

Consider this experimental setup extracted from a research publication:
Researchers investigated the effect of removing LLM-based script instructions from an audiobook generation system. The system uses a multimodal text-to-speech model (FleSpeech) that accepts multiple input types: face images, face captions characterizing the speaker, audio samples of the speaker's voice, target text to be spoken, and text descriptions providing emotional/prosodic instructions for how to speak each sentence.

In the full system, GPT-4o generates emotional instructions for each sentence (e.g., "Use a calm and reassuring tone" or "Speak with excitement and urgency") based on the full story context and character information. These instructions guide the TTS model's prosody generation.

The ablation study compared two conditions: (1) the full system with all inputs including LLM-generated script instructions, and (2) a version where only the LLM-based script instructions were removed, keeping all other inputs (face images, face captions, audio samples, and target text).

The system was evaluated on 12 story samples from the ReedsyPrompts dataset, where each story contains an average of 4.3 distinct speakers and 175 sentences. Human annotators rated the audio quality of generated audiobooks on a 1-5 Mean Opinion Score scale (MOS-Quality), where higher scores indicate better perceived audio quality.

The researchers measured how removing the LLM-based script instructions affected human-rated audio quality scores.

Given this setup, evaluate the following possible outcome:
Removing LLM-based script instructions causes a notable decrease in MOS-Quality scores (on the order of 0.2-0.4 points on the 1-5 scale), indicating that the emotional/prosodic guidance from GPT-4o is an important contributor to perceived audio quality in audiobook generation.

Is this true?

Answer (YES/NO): NO